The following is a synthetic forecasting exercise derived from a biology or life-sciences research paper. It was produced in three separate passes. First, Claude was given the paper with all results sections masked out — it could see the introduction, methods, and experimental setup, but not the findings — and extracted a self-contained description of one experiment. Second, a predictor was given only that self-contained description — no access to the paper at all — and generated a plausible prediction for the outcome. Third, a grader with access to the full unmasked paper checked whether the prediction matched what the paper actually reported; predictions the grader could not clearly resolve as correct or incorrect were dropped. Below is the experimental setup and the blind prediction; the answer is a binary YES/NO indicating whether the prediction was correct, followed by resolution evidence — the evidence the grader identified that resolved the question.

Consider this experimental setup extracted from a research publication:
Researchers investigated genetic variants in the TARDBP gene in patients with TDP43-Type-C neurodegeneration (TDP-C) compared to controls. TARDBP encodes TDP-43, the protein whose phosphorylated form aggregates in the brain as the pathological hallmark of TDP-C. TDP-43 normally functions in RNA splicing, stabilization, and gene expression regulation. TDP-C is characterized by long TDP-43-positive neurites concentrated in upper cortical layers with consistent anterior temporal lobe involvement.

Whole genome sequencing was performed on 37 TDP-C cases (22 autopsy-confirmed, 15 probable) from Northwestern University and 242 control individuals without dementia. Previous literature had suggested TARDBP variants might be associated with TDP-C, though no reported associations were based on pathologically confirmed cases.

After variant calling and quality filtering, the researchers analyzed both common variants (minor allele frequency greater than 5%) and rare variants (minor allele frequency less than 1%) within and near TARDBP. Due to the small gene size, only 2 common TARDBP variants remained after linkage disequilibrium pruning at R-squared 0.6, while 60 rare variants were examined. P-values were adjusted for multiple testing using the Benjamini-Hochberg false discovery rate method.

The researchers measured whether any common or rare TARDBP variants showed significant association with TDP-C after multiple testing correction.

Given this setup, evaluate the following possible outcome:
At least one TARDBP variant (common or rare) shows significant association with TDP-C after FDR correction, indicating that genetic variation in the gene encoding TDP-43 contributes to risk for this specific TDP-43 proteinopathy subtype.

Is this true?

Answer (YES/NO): NO